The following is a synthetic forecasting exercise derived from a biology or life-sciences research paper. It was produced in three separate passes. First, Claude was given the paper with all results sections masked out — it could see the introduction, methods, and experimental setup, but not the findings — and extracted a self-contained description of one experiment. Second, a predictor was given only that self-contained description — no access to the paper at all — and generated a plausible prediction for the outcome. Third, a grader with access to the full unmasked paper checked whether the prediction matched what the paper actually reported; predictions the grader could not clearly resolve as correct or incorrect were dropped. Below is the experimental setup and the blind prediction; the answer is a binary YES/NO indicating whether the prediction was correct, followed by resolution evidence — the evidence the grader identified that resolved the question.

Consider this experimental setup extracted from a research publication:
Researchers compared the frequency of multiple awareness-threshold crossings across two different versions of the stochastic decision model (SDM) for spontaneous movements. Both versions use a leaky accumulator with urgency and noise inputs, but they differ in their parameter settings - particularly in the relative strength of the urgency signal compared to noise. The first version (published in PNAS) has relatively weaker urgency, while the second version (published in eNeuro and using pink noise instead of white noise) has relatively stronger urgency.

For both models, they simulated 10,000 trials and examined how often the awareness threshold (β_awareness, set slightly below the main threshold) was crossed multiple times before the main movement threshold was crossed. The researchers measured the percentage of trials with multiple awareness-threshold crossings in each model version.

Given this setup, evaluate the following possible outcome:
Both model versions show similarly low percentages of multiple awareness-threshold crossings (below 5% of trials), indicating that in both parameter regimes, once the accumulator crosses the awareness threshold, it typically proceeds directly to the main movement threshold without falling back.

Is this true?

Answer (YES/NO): NO